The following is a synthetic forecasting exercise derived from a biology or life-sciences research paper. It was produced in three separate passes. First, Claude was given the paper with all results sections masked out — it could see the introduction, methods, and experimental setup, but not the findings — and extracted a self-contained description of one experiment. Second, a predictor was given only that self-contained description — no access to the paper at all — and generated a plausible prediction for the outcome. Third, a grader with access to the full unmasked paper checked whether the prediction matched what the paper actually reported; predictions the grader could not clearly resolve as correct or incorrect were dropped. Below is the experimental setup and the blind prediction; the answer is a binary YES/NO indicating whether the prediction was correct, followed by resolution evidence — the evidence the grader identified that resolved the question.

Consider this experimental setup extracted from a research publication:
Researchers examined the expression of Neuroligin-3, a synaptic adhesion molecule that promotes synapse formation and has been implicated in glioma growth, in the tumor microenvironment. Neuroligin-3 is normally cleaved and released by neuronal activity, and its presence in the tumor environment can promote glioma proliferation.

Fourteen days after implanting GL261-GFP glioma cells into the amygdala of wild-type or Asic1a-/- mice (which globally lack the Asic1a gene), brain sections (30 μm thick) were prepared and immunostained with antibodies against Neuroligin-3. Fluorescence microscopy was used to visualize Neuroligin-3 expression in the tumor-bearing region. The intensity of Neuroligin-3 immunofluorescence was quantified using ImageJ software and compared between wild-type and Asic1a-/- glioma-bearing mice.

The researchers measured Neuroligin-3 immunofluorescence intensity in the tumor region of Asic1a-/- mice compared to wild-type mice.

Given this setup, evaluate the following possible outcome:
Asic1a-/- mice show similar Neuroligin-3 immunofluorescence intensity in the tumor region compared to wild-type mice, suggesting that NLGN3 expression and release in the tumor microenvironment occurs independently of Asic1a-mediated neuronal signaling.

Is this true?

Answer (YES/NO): NO